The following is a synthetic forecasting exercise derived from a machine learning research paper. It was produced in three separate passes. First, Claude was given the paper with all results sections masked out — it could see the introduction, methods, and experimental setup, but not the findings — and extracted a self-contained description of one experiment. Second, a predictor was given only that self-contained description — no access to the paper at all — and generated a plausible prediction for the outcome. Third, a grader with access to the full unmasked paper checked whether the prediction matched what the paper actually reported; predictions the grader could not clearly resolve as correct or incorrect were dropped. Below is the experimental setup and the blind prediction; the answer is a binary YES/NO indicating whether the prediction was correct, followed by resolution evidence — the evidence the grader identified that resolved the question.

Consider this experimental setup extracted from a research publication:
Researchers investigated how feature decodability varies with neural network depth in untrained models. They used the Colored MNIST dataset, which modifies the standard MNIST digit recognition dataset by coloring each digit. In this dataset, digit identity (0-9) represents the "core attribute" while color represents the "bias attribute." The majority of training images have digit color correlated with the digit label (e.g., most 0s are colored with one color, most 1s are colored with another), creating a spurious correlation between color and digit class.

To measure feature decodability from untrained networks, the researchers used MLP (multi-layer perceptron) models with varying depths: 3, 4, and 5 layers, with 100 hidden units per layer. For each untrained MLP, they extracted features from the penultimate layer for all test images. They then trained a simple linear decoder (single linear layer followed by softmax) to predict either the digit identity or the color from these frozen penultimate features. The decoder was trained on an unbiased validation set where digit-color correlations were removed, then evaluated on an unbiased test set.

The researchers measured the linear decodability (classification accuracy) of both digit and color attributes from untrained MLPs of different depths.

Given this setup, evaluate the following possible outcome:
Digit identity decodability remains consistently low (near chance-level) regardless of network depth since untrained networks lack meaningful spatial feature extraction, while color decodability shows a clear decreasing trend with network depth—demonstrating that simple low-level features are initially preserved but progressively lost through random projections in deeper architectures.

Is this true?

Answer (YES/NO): NO